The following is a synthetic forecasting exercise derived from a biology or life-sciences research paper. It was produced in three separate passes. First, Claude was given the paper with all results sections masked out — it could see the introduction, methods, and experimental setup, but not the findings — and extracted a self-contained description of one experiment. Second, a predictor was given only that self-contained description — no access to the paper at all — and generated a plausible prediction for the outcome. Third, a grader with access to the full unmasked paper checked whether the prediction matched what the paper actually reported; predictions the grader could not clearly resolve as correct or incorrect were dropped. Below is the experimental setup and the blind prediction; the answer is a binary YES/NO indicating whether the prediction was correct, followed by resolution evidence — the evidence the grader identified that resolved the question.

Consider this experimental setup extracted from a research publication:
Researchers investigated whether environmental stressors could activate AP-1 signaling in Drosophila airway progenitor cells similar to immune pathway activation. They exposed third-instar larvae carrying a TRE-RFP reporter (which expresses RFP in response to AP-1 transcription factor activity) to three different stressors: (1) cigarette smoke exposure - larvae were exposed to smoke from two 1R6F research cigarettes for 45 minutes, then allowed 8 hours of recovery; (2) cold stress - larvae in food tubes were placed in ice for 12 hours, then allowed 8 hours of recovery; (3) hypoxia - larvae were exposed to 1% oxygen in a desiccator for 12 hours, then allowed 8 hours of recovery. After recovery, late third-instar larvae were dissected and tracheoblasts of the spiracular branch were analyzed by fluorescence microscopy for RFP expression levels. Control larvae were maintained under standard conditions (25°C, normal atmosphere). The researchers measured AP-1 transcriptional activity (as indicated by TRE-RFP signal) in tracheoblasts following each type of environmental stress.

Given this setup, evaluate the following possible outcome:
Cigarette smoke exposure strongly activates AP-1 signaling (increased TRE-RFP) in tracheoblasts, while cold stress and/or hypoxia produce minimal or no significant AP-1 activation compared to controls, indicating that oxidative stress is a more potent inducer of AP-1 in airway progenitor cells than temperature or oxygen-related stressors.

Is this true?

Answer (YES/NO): NO